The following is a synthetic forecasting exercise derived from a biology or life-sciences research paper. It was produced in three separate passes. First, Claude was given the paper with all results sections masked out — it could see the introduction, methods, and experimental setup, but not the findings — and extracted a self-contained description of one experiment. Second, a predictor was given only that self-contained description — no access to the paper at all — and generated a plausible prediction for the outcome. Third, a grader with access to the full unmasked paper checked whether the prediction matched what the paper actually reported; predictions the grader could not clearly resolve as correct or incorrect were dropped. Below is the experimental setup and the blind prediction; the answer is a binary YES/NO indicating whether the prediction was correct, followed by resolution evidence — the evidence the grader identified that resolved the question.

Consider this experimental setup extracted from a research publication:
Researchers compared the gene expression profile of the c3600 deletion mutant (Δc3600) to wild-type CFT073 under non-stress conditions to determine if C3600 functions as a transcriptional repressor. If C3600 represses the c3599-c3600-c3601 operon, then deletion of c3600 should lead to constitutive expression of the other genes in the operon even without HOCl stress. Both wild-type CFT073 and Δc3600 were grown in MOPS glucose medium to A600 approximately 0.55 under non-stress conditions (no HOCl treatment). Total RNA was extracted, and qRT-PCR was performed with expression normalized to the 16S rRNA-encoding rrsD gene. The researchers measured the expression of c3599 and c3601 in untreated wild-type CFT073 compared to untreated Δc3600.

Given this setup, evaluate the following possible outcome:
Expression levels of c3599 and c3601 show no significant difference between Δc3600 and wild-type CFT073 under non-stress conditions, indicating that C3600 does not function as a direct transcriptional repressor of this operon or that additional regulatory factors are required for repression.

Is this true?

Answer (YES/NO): NO